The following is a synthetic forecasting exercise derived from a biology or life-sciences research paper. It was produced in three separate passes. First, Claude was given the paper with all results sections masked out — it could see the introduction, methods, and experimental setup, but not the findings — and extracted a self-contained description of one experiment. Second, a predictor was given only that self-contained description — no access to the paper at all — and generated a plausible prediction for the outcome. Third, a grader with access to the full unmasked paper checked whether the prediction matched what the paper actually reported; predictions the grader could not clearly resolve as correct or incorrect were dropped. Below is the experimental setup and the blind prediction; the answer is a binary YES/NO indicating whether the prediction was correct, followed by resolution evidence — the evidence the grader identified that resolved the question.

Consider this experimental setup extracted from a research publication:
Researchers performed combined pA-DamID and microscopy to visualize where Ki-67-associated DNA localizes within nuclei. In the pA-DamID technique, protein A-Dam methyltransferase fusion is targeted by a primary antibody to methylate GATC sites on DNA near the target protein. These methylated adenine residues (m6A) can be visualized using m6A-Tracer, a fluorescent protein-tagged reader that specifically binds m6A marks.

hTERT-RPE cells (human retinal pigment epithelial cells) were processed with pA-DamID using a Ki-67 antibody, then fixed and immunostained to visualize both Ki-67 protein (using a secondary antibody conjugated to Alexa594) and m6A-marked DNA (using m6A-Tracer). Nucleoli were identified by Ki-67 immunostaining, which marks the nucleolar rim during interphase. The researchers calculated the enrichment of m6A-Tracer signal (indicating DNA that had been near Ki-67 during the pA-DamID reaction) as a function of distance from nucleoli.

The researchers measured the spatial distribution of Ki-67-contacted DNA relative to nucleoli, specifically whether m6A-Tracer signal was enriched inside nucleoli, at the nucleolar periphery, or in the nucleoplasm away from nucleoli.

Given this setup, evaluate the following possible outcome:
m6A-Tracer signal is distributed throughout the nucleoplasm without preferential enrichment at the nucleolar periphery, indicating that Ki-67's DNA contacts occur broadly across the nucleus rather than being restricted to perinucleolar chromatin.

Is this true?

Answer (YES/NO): NO